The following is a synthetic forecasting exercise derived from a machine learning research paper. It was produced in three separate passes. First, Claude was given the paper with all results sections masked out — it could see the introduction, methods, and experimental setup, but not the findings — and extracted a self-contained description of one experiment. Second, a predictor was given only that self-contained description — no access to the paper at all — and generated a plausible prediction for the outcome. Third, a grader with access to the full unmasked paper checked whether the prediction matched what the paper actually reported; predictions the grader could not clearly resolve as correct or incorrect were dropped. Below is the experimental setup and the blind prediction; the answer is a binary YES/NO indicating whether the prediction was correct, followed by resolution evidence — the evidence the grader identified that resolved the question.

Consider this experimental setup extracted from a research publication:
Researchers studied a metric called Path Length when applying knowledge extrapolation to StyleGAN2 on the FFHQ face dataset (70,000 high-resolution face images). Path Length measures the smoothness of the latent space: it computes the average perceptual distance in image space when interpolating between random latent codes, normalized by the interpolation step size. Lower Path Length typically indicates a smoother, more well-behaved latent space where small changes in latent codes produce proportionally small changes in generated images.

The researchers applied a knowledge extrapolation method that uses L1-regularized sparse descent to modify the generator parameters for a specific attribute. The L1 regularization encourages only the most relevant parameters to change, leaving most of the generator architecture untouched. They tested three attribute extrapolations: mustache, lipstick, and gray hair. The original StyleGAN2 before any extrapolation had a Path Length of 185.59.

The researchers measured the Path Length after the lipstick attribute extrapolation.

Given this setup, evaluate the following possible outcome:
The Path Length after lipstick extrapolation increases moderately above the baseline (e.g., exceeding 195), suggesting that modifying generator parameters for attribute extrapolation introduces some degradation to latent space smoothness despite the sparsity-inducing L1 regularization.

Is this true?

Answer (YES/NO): NO